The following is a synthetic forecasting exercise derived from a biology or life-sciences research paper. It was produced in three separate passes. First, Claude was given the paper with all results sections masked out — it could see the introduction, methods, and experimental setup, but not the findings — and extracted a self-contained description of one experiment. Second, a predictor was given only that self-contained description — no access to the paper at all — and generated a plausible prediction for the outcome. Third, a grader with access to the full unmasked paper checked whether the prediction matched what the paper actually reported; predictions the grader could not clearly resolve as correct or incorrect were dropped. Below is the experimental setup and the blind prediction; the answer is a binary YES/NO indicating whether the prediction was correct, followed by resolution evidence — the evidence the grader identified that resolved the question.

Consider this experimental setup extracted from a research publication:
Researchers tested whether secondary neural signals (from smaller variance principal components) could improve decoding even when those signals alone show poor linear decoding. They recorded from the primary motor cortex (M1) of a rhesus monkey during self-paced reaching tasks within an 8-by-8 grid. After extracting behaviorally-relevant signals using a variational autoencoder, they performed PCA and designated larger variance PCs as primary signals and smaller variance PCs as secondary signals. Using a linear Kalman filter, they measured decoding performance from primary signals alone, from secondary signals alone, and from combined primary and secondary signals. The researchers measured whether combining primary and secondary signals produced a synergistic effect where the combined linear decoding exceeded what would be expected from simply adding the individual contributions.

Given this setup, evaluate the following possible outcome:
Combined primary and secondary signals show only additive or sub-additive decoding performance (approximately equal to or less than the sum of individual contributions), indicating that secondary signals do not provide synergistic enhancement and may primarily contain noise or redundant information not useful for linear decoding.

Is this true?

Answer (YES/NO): NO